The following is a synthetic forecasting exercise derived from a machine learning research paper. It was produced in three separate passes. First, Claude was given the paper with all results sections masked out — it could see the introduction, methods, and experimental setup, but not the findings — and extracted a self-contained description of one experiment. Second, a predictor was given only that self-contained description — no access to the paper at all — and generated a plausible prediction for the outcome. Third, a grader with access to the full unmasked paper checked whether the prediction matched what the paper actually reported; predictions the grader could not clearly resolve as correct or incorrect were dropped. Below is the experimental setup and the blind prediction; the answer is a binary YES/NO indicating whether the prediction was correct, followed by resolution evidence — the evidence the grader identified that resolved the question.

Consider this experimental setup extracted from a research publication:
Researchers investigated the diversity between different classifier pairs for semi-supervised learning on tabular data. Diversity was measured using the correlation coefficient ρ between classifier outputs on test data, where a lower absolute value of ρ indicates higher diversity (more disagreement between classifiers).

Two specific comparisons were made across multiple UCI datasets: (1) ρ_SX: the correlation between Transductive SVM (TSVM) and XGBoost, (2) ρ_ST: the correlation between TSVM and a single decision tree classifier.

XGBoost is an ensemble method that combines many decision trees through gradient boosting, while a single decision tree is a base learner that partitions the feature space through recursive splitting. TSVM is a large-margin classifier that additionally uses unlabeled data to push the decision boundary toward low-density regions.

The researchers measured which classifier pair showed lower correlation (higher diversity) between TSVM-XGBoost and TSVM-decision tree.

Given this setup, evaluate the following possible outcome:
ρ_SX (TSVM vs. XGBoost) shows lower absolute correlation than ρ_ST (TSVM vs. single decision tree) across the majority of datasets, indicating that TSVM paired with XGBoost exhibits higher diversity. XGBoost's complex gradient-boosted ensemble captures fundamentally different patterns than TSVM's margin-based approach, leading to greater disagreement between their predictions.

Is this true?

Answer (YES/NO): NO